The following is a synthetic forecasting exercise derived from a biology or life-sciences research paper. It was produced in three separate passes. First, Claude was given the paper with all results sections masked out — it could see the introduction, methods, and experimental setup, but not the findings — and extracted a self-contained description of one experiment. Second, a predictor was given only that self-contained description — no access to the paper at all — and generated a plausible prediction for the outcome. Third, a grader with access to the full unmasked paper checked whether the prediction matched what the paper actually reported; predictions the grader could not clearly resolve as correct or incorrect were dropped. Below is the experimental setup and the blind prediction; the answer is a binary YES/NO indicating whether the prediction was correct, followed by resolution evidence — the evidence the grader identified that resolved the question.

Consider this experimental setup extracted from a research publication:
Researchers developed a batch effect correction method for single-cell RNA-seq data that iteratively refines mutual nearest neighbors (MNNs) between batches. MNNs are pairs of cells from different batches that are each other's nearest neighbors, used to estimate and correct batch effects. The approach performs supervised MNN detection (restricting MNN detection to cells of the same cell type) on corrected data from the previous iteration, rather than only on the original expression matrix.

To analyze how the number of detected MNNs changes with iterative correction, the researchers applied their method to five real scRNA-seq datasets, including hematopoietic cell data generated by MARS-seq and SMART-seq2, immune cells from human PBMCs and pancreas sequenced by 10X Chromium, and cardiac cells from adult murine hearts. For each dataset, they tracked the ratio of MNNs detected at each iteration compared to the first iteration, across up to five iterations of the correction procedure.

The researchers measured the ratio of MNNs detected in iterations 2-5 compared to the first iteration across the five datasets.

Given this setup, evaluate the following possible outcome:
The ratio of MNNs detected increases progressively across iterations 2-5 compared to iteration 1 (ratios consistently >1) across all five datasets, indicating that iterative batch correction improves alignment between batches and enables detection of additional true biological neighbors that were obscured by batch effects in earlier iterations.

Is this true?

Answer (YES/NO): NO